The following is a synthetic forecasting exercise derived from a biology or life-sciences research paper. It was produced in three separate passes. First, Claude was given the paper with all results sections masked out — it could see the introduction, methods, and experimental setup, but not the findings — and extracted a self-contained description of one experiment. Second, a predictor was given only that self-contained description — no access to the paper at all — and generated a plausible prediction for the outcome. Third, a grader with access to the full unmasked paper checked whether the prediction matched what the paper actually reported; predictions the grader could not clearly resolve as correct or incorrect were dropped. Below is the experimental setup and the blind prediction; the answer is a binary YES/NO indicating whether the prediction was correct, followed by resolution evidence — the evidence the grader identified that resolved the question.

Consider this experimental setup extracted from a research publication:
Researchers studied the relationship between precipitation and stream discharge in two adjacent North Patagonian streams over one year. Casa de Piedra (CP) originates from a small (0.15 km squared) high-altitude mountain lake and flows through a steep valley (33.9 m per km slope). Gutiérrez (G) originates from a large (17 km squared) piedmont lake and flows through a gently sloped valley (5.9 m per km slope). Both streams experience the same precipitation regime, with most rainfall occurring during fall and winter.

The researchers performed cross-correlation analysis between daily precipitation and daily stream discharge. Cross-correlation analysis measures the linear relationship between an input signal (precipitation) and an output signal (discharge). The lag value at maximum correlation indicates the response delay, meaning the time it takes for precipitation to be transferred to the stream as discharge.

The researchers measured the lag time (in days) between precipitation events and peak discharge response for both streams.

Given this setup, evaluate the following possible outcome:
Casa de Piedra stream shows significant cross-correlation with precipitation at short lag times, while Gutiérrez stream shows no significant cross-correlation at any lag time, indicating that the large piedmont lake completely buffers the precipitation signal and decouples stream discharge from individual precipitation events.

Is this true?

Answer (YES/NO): NO